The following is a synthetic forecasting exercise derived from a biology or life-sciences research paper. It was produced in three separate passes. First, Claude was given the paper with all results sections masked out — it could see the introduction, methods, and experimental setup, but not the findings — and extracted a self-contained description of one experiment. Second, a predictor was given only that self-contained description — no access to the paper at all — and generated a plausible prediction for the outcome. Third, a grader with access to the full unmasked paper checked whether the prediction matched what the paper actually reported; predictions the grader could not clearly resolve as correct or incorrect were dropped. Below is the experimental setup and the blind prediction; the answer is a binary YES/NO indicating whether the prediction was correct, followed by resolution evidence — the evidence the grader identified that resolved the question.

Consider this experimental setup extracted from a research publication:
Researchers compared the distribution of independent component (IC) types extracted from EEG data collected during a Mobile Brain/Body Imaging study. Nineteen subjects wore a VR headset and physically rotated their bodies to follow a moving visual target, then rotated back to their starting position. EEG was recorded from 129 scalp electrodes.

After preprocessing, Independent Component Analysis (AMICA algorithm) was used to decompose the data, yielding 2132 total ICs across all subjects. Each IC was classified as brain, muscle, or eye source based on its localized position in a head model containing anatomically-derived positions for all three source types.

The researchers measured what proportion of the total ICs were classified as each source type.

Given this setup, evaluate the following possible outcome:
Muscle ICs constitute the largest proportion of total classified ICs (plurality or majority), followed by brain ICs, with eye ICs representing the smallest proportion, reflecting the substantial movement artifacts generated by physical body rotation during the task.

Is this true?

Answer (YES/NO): YES